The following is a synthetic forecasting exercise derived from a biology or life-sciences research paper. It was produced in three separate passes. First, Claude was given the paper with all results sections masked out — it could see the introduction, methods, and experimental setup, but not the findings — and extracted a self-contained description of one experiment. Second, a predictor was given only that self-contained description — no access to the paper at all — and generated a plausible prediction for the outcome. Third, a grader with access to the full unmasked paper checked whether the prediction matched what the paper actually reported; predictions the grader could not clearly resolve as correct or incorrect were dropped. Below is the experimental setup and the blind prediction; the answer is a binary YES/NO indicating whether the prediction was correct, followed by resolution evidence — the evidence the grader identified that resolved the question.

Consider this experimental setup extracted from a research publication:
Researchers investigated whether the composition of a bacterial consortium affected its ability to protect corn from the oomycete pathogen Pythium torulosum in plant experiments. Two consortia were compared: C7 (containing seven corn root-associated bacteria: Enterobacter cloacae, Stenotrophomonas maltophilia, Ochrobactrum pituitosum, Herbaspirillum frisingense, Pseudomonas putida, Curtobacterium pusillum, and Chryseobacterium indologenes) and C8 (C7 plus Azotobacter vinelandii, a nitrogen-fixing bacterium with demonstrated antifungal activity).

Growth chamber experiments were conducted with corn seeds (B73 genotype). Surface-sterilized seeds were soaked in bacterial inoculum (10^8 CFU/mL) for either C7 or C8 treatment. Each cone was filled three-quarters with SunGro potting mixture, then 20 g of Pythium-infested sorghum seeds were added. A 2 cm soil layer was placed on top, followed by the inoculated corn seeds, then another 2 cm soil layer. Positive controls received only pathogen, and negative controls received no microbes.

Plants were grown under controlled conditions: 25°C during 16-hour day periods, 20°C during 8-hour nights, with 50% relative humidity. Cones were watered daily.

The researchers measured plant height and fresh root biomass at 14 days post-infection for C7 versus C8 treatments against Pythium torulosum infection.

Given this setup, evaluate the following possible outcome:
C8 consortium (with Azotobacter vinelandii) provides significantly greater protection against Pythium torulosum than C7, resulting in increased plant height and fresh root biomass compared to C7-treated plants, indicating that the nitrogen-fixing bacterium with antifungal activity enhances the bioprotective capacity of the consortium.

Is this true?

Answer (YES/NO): NO